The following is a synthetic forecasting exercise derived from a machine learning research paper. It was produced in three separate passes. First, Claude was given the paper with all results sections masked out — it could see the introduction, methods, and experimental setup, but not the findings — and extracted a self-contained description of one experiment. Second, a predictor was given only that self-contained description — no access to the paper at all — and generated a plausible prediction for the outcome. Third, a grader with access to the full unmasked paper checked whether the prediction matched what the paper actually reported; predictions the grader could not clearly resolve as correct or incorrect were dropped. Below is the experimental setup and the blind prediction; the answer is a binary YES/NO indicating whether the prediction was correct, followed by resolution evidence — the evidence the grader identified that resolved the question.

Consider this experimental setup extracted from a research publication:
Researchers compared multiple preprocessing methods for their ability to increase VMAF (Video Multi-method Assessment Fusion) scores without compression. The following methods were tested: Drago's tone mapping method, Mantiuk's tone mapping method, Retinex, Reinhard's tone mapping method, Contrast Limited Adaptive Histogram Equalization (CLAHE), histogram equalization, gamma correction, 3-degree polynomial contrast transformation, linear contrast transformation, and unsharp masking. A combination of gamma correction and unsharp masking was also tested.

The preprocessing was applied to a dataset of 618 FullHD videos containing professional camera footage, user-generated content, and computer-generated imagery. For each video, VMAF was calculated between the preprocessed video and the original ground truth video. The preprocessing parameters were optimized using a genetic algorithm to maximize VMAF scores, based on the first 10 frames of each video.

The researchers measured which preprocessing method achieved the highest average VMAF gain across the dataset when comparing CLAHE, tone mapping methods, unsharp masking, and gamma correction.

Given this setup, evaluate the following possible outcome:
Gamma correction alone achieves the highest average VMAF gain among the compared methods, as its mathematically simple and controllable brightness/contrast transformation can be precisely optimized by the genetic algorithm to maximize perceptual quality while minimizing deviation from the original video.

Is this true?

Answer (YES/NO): NO